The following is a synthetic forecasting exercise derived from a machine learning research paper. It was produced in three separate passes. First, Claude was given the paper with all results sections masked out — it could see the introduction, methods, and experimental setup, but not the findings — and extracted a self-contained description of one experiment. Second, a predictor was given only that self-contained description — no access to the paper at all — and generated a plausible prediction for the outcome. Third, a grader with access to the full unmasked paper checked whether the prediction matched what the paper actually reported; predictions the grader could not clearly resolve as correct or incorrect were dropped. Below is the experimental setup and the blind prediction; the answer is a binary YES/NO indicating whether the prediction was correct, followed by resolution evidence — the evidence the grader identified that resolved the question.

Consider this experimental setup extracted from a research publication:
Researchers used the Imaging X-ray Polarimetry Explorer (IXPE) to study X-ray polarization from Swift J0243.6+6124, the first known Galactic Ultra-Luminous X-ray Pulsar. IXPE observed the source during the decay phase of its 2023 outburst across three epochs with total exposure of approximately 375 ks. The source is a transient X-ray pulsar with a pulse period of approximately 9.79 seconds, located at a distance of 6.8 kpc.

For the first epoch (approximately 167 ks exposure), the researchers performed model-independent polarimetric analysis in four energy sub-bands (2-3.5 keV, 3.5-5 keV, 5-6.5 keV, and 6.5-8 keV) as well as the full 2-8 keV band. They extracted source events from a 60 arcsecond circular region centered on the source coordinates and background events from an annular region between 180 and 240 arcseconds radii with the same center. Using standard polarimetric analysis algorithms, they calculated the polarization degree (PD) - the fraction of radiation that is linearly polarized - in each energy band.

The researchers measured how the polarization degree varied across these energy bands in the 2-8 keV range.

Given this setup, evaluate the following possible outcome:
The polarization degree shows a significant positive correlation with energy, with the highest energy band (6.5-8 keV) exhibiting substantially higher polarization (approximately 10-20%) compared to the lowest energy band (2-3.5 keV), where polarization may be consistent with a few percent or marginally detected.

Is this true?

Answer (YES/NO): NO